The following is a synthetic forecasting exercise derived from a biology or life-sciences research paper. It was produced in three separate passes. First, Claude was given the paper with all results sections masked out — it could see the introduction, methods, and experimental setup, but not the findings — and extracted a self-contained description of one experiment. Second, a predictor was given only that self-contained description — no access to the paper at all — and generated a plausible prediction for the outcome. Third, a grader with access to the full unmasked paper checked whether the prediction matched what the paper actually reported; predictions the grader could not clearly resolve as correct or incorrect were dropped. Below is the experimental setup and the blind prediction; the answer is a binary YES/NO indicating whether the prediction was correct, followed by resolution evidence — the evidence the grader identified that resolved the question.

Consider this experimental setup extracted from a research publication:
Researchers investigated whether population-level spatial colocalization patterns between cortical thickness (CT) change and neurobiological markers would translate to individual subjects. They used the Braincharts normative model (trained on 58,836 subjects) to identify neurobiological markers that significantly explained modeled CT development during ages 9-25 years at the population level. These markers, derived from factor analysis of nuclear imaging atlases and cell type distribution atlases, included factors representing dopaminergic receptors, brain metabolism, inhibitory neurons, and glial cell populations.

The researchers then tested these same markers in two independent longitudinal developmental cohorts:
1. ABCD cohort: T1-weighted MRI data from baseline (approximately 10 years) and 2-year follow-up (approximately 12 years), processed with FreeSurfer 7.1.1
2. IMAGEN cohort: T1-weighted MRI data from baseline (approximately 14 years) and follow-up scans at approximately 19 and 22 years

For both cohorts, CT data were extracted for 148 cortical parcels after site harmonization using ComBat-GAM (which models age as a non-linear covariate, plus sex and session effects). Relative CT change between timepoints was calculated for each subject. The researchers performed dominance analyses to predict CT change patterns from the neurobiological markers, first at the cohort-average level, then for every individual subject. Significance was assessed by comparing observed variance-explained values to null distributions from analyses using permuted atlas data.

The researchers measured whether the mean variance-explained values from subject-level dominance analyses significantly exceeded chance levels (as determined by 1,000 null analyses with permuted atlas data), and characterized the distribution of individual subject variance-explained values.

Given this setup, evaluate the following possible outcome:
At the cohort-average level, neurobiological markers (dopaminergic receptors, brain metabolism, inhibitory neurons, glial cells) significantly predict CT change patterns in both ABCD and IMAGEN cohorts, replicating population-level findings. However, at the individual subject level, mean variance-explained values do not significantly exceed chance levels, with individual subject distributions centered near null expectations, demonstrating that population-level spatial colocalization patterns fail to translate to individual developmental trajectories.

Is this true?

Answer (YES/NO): NO